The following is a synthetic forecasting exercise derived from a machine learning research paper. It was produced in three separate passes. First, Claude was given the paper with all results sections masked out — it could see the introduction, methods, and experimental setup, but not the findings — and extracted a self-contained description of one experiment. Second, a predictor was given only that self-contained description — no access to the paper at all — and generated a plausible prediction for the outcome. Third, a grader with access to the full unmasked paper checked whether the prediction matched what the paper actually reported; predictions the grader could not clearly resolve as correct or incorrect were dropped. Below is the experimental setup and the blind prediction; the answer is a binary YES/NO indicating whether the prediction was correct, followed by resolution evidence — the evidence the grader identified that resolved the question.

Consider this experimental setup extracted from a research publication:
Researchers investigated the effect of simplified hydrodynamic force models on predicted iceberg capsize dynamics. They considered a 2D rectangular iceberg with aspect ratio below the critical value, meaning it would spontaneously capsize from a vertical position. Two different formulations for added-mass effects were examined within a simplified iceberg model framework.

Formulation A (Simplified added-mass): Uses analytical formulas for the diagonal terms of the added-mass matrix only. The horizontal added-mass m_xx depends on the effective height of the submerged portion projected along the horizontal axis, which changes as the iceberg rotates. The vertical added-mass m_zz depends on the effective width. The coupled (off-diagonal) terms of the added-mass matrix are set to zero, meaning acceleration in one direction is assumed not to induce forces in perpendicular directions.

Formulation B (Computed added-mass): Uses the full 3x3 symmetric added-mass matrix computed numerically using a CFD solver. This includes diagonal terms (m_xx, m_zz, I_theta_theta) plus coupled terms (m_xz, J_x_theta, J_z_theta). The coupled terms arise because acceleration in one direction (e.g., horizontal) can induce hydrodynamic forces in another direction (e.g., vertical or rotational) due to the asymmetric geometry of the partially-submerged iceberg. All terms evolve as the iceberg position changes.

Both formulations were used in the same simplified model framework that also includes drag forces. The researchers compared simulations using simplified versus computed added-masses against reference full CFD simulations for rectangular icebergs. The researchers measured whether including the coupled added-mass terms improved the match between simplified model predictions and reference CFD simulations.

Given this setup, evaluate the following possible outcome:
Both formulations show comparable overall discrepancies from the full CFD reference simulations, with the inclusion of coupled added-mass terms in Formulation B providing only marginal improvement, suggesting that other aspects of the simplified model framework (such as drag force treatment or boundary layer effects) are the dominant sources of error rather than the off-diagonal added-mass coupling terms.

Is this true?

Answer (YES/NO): NO